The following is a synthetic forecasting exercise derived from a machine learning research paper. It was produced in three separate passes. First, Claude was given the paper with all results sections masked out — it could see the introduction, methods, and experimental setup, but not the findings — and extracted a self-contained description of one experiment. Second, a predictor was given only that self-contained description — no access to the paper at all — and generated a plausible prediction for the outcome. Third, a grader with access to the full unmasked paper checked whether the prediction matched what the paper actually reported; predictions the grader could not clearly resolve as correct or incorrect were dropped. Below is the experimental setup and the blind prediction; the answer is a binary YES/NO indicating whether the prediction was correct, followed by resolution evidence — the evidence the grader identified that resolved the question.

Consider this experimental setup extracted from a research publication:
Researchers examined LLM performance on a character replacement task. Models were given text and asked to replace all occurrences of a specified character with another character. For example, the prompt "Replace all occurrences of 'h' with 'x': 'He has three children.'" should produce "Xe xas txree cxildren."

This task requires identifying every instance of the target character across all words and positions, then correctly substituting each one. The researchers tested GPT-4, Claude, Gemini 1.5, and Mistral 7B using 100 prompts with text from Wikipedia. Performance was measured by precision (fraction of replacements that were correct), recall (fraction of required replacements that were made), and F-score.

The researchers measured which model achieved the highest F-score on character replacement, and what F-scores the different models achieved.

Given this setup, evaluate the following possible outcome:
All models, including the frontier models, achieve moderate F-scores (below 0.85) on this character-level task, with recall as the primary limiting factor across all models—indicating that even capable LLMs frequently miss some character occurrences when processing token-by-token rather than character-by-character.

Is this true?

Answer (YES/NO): YES